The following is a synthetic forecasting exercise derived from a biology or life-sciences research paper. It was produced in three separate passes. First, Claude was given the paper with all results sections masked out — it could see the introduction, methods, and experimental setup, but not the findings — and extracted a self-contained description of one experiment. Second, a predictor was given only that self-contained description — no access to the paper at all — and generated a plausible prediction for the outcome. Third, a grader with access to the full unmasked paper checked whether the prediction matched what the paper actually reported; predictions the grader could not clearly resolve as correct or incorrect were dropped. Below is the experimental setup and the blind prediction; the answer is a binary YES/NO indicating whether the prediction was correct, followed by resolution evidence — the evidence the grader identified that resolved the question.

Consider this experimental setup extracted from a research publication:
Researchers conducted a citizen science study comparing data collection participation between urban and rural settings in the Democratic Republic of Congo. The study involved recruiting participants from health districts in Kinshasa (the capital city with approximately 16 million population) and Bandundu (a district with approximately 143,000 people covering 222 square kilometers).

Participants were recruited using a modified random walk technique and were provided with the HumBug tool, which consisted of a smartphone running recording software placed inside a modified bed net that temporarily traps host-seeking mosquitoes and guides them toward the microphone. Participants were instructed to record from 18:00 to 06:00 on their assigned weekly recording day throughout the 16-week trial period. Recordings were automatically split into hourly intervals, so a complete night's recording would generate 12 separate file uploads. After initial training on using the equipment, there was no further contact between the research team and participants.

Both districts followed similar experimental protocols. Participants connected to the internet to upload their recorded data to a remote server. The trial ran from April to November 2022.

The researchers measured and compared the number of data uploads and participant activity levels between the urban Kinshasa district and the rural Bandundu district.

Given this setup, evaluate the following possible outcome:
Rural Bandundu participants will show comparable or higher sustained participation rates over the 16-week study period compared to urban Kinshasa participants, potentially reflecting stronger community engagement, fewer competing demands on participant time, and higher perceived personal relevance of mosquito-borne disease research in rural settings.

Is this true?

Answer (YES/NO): YES